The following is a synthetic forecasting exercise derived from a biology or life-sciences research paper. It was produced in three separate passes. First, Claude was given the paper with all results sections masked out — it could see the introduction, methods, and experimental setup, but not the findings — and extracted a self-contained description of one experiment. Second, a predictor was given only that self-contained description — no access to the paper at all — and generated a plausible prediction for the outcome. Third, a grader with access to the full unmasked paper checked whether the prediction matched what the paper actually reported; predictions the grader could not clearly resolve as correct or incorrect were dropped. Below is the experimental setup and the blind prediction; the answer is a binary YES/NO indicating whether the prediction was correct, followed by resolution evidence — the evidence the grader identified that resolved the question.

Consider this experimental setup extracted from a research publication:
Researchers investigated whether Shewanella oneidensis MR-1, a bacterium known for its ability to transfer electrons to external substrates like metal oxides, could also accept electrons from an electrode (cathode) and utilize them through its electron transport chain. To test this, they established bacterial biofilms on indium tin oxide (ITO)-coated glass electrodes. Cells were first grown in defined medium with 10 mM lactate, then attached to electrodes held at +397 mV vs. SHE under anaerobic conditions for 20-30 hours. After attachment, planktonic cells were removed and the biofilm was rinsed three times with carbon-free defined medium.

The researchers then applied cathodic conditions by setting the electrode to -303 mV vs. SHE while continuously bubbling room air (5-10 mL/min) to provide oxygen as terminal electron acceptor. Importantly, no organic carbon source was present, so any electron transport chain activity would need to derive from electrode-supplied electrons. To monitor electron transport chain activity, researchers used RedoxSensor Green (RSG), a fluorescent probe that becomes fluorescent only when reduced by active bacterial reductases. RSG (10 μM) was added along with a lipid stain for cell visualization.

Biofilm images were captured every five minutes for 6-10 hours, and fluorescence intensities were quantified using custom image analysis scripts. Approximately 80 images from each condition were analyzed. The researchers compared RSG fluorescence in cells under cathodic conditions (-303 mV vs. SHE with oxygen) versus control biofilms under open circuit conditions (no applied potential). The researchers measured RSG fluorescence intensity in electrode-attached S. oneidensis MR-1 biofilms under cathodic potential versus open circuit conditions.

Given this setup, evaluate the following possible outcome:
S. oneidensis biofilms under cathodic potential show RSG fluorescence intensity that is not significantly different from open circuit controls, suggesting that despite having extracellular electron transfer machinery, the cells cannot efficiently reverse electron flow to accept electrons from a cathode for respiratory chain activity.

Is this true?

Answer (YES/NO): NO